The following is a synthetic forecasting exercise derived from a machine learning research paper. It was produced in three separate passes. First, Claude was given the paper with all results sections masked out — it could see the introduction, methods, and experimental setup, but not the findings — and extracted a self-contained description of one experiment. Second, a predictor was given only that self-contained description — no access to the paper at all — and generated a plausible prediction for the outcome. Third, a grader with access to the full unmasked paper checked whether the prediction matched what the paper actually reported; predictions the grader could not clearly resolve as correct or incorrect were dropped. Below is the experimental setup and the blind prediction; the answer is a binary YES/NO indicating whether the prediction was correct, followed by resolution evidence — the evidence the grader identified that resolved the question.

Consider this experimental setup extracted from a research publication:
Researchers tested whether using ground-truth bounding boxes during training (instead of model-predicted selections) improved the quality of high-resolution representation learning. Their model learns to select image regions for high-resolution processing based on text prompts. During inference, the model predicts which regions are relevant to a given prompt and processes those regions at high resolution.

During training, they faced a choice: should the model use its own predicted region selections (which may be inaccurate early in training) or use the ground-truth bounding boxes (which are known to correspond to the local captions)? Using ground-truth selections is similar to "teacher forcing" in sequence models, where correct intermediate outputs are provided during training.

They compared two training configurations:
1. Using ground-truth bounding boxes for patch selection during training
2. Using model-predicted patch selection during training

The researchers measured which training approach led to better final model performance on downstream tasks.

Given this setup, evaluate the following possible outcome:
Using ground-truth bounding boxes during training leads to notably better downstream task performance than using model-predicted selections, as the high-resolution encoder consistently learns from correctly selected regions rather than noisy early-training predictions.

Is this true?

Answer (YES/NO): YES